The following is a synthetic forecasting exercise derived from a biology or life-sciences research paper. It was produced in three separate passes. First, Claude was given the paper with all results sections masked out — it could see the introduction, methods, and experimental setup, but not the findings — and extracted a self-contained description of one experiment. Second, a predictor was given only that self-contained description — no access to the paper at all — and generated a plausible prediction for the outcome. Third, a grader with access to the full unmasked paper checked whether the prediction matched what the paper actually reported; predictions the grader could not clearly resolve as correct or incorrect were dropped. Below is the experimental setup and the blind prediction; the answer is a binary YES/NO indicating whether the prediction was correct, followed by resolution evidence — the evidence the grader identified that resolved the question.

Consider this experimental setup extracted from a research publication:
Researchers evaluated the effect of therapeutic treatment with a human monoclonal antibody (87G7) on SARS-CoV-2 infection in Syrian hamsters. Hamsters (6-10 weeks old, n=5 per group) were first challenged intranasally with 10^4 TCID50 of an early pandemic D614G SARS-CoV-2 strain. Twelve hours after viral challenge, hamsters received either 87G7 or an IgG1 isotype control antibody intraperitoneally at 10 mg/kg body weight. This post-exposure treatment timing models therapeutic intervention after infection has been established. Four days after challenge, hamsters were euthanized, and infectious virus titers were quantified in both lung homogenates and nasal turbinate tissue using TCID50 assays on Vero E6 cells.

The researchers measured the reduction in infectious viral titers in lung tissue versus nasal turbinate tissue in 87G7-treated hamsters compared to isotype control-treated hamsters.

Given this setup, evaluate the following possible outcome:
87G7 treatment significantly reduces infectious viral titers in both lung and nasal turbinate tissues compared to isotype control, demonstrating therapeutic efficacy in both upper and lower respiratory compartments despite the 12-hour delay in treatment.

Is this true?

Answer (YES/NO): YES